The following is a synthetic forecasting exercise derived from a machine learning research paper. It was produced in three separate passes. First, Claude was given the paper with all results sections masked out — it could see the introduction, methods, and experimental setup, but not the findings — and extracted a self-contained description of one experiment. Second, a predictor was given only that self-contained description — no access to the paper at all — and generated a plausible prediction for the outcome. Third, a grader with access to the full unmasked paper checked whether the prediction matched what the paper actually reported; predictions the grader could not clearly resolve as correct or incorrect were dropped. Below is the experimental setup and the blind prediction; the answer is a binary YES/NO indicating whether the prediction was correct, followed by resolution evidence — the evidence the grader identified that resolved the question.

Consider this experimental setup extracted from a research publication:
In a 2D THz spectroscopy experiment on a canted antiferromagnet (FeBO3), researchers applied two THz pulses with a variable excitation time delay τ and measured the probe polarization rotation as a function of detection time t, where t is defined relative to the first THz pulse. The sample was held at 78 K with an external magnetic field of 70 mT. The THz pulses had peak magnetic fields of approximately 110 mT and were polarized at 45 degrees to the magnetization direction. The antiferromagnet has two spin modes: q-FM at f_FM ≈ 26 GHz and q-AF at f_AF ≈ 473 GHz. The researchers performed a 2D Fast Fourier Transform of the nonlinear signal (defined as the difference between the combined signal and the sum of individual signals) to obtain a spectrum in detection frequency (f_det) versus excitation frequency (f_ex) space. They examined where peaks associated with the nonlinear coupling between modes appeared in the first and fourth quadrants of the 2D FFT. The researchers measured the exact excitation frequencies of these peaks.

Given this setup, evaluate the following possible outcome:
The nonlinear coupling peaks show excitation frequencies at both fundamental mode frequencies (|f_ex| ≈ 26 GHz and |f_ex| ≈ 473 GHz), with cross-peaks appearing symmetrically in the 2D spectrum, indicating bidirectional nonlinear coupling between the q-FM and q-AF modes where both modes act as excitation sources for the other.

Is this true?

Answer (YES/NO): NO